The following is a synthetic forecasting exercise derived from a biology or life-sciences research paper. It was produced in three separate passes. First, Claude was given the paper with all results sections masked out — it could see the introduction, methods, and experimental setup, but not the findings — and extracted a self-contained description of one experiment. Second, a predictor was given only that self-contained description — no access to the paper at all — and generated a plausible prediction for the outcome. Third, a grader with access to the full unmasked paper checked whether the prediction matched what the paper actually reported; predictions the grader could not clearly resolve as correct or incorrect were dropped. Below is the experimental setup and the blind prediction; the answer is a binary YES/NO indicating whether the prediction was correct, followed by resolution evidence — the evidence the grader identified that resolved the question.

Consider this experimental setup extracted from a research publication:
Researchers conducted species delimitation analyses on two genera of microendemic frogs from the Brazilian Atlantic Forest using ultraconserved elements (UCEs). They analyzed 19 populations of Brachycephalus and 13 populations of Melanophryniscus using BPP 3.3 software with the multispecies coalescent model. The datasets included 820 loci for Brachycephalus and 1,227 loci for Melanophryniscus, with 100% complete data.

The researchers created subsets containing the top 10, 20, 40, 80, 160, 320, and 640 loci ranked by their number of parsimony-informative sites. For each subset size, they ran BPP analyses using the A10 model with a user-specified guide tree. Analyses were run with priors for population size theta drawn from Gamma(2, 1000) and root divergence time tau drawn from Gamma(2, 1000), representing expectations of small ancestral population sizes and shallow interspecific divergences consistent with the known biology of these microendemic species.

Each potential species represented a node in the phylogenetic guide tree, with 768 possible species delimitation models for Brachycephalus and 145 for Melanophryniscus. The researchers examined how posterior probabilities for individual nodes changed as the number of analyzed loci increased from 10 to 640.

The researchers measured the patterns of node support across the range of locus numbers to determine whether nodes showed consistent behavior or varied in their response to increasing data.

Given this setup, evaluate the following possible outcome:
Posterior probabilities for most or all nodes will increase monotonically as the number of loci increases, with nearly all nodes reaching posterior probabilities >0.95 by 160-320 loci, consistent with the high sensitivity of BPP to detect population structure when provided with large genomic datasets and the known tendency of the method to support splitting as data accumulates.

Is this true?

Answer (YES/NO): NO